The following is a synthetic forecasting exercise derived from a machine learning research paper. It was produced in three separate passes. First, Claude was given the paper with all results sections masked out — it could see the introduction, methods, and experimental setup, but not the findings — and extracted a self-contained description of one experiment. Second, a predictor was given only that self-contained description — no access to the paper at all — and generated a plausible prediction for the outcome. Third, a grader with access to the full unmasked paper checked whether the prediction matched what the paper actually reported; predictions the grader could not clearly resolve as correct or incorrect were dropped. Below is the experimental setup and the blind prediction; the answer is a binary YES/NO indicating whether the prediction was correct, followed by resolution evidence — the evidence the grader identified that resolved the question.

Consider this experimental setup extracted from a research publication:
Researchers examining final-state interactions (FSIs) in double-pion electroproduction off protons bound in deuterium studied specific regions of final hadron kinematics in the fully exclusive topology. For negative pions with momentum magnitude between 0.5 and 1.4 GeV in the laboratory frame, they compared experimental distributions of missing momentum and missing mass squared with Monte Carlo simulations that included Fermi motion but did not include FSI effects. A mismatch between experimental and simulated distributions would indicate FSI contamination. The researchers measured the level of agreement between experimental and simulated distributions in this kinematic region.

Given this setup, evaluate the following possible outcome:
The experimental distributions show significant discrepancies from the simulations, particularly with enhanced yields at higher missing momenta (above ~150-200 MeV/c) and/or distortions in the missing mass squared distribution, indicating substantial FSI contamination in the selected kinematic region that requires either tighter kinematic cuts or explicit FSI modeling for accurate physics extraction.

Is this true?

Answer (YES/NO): NO